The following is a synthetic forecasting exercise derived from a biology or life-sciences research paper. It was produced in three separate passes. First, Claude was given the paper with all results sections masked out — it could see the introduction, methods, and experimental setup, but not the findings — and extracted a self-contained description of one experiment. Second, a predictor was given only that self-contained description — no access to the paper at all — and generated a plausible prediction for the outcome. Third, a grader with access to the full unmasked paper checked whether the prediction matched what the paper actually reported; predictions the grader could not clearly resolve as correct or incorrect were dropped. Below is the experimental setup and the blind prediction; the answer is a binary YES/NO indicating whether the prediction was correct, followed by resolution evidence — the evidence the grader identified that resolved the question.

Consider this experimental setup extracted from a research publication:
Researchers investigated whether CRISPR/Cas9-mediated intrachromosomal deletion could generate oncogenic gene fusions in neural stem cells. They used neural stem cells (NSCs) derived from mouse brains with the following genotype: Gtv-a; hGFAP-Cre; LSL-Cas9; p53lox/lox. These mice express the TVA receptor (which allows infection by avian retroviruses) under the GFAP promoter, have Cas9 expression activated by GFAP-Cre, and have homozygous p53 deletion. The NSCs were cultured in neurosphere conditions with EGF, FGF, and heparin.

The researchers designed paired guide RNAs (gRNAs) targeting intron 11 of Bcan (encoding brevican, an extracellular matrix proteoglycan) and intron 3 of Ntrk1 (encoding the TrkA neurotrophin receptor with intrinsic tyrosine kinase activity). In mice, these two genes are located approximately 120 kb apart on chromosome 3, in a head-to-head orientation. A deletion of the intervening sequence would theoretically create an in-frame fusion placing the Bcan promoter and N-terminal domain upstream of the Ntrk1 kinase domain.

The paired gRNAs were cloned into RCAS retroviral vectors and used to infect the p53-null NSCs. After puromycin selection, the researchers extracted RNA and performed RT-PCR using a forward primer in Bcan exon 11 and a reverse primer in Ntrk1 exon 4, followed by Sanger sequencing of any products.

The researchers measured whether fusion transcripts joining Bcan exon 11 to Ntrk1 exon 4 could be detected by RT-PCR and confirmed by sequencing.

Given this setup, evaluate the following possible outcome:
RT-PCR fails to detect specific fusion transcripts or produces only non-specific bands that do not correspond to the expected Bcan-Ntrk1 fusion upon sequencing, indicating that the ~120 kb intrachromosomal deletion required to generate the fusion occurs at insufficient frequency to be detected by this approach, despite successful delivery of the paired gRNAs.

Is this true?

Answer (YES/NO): NO